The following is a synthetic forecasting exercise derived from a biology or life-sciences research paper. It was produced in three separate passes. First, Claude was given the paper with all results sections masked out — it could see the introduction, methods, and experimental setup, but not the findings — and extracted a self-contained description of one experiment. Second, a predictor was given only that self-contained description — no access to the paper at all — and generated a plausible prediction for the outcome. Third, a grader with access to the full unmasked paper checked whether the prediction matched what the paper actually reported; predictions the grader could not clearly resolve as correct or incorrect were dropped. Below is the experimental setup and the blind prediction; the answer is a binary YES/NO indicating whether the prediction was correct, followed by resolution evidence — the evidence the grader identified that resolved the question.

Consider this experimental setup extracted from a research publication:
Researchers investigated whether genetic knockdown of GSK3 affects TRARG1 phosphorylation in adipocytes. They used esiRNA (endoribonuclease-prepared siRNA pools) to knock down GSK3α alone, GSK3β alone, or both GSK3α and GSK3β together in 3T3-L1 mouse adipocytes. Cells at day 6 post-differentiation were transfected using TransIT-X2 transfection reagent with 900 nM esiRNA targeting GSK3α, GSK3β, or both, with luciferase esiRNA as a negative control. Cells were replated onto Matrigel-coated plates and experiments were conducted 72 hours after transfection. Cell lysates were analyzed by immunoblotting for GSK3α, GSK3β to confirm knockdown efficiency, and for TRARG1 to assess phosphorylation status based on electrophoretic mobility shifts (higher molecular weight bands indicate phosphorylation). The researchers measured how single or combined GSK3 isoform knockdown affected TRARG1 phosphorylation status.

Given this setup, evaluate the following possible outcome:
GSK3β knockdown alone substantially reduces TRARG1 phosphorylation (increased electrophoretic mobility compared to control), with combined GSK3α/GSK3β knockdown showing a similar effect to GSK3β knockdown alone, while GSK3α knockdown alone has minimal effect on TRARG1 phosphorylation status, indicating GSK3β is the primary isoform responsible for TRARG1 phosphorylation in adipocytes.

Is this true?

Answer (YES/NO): YES